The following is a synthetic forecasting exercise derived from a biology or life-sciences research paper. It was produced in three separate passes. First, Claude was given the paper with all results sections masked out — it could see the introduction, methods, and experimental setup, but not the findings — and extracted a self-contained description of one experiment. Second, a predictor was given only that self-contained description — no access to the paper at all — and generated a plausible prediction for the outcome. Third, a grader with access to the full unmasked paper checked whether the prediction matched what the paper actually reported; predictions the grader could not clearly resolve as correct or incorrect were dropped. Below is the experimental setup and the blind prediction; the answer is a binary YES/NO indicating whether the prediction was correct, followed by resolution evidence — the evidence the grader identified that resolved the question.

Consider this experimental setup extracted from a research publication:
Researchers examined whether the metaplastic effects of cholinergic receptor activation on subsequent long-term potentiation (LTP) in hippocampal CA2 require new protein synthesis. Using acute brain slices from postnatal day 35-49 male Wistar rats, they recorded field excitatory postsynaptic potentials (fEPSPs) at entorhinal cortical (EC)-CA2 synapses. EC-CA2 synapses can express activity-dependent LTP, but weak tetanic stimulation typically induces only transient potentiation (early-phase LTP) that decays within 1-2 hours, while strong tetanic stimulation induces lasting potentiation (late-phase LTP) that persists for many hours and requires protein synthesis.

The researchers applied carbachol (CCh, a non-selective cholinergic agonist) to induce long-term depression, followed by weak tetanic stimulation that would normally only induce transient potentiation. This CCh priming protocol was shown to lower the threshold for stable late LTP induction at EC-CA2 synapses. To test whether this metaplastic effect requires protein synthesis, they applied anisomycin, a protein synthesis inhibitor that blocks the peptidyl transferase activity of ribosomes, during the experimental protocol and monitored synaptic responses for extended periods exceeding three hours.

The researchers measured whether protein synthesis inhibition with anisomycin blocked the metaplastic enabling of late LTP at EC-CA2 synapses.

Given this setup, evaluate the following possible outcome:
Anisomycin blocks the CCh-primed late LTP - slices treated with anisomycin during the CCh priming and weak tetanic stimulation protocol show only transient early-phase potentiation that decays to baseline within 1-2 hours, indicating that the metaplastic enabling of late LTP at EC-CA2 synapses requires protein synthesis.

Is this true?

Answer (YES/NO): YES